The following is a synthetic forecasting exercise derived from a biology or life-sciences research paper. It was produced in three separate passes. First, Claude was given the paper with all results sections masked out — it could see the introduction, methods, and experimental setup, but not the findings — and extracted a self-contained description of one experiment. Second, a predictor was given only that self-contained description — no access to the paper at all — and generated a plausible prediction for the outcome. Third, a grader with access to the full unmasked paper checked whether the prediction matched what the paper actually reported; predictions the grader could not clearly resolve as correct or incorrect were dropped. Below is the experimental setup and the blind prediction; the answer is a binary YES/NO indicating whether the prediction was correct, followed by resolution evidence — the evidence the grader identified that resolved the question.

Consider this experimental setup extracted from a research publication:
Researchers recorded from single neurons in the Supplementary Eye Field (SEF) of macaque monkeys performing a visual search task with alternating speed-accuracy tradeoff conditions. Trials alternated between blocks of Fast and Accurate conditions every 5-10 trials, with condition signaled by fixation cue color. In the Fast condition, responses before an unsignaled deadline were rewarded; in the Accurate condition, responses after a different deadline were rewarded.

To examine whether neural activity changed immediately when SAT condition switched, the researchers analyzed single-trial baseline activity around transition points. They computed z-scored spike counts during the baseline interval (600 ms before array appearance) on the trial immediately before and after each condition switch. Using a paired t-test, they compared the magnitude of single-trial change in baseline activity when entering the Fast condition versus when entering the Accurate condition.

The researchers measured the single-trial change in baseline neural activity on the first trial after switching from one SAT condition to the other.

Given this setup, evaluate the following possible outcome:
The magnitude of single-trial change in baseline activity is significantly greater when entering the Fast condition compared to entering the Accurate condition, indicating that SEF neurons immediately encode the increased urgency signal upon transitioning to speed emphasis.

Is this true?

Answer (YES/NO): YES